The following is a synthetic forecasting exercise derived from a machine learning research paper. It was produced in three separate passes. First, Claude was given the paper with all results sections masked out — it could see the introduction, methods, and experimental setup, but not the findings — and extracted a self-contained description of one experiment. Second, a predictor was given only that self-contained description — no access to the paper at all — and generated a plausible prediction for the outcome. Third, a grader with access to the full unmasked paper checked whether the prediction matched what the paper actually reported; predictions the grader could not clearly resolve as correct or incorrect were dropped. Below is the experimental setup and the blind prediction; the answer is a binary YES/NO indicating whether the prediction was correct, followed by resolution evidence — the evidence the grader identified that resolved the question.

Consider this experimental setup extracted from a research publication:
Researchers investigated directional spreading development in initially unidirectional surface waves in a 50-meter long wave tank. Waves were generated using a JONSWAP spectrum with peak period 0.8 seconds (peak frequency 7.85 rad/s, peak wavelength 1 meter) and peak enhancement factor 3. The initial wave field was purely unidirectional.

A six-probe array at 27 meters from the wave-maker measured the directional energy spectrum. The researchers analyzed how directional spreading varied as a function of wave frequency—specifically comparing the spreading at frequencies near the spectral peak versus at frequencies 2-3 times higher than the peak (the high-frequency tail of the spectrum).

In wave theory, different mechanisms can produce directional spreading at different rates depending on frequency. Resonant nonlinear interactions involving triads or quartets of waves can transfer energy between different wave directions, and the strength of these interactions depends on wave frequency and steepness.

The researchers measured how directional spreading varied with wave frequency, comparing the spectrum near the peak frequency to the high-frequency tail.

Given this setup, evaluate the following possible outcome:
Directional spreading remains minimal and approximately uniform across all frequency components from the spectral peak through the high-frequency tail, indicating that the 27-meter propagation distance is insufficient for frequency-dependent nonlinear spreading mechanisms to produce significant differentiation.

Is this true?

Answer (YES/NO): NO